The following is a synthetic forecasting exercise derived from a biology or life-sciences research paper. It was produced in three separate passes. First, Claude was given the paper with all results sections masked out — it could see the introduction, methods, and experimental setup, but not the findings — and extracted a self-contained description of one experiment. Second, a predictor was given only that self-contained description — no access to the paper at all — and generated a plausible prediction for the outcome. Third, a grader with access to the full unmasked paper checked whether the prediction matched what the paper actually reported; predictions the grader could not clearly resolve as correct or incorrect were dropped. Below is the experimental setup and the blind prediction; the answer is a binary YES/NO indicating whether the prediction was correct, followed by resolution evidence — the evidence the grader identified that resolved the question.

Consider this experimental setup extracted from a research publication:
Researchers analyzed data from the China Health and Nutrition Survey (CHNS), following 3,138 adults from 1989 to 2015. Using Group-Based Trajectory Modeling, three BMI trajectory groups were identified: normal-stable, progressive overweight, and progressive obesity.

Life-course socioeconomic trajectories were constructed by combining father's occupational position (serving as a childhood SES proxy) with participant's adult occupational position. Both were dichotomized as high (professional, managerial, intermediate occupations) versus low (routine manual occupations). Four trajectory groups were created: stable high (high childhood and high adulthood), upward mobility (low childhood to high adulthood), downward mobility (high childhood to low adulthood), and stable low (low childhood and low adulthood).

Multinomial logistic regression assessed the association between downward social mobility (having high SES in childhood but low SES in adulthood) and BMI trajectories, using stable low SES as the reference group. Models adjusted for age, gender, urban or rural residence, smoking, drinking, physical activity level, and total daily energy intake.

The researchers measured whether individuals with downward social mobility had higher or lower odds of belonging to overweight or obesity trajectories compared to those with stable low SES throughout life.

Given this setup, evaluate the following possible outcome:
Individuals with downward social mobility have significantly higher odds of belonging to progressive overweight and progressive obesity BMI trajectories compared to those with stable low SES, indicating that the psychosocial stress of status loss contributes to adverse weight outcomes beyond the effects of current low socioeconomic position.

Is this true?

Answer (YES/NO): NO